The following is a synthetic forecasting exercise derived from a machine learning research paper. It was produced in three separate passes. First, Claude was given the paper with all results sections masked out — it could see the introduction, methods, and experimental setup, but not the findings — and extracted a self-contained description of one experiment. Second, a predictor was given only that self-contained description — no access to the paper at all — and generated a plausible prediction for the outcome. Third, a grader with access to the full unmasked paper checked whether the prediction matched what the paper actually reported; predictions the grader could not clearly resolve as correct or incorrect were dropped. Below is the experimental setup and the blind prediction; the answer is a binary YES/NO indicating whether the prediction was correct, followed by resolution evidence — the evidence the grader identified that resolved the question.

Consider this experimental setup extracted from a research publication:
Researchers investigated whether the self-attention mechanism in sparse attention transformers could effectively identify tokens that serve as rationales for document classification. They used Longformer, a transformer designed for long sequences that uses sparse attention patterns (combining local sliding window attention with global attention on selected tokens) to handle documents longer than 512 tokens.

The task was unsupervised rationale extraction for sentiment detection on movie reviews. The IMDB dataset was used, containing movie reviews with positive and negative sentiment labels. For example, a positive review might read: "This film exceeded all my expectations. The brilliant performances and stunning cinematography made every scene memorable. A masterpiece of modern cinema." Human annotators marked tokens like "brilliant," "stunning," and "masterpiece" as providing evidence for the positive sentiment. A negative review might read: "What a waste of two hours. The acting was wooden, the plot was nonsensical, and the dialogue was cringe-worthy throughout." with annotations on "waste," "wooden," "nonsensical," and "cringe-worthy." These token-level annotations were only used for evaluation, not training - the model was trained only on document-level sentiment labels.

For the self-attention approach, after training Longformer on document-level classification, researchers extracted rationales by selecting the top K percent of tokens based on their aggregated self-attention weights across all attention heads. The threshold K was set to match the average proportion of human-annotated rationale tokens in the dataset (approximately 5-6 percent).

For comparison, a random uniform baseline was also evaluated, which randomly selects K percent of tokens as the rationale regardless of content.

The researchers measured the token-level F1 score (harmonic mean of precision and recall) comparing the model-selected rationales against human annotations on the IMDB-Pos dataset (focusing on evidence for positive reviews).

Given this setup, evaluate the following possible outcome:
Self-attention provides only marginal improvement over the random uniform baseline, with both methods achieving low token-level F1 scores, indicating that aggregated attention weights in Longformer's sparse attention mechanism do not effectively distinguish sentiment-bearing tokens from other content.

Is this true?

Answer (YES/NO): YES